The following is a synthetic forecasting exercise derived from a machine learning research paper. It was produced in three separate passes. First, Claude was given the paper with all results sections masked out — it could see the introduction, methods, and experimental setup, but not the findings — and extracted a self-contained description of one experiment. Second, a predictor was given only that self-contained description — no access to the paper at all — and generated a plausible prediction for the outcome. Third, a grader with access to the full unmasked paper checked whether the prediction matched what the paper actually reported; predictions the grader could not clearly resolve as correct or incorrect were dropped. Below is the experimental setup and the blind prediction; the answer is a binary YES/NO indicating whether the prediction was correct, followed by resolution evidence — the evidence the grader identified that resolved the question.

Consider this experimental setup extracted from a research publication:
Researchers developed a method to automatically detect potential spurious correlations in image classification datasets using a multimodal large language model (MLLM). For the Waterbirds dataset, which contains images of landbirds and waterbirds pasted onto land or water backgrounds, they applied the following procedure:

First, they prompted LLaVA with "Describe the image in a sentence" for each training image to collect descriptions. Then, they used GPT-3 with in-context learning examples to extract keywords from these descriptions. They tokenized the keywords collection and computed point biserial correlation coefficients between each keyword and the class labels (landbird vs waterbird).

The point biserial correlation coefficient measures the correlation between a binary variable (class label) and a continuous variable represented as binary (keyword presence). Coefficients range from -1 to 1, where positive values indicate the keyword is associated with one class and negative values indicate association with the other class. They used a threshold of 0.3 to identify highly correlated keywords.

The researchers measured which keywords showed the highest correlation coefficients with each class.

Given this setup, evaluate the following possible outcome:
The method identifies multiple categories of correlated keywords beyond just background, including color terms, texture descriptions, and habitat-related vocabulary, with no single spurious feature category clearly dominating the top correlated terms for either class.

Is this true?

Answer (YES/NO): NO